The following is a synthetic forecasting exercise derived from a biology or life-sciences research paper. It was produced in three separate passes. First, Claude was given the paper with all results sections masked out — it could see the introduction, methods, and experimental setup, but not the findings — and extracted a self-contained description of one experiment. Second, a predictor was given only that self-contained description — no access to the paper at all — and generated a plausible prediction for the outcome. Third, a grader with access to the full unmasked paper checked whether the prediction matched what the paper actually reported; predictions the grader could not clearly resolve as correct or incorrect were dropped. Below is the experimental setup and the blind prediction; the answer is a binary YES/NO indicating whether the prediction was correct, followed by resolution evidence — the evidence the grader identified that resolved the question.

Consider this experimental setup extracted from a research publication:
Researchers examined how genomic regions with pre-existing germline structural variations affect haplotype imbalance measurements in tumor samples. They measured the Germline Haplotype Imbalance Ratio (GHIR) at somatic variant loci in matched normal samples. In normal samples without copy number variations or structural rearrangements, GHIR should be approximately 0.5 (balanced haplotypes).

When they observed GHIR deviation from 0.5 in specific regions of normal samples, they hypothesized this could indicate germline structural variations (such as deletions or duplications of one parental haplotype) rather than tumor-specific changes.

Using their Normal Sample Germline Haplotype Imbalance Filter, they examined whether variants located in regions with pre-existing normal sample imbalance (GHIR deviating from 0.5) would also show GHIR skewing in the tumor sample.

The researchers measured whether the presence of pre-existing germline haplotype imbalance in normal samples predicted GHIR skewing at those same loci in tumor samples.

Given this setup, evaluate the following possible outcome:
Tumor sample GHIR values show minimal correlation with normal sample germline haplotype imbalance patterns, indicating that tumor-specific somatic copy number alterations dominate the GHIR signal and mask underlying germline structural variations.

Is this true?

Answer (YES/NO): NO